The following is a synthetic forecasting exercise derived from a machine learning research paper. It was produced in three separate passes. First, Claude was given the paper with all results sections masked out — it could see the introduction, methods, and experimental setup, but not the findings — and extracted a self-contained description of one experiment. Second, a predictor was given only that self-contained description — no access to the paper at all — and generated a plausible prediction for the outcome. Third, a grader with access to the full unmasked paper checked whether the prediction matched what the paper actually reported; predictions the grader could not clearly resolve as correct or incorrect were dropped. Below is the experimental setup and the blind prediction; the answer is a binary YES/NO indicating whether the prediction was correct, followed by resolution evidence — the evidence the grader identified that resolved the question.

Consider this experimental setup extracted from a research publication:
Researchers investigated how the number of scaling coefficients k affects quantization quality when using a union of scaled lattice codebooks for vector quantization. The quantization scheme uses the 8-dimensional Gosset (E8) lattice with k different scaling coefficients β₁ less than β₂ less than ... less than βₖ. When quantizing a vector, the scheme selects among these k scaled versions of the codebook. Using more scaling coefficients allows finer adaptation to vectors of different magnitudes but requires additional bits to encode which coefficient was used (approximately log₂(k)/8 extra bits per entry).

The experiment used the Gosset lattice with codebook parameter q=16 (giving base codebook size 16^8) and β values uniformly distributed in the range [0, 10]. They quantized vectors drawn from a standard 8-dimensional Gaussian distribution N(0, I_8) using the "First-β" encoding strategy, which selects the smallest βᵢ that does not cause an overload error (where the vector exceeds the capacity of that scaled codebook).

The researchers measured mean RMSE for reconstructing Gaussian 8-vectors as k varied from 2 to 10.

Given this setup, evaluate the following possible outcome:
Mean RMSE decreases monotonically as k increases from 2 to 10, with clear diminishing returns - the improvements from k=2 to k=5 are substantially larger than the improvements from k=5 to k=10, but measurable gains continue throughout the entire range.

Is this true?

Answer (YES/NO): YES